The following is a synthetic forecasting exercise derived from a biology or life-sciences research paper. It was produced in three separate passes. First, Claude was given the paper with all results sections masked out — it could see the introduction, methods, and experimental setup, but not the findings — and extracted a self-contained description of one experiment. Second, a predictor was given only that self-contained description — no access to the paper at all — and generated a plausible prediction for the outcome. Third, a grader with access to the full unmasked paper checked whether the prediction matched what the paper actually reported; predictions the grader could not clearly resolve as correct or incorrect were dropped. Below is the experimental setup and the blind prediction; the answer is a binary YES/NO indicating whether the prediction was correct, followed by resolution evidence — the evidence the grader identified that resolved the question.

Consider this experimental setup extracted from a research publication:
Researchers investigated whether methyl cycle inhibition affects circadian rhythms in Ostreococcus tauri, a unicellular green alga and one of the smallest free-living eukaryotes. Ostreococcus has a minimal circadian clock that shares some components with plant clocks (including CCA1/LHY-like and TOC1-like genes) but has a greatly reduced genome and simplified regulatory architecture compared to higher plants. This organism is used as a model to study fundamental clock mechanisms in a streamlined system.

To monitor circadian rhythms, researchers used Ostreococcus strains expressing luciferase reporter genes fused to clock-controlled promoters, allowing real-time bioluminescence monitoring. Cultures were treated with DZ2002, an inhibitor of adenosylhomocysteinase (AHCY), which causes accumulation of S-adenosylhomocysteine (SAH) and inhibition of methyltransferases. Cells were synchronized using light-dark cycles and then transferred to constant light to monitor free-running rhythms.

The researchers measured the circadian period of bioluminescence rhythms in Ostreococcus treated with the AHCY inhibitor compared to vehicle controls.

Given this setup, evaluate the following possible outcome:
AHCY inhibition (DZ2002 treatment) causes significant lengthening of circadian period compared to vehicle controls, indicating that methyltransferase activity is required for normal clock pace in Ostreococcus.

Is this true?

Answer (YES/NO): YES